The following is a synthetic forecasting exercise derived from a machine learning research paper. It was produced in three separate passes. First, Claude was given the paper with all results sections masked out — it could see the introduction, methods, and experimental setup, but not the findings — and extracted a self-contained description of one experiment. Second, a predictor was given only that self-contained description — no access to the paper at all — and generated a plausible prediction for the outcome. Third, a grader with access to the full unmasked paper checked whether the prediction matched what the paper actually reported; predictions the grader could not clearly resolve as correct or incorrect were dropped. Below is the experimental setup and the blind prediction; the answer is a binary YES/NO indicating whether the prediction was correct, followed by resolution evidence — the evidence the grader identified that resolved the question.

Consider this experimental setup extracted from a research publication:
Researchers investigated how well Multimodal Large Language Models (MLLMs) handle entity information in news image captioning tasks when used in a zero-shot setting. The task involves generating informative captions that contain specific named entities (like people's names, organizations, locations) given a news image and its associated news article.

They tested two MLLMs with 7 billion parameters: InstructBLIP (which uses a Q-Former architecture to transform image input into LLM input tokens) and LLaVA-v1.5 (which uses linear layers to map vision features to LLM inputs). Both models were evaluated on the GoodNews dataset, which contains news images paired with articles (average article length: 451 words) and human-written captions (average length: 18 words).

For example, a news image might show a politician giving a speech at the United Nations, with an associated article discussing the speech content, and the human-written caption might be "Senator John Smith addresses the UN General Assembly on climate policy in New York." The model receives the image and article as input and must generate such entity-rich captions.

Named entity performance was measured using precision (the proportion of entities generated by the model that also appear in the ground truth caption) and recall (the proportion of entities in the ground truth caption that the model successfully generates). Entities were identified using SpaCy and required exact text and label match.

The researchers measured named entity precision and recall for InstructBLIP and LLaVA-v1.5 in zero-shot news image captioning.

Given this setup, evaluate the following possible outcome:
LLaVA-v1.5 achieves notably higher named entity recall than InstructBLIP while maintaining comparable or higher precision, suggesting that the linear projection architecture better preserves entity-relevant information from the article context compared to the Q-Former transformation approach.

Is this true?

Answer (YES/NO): NO